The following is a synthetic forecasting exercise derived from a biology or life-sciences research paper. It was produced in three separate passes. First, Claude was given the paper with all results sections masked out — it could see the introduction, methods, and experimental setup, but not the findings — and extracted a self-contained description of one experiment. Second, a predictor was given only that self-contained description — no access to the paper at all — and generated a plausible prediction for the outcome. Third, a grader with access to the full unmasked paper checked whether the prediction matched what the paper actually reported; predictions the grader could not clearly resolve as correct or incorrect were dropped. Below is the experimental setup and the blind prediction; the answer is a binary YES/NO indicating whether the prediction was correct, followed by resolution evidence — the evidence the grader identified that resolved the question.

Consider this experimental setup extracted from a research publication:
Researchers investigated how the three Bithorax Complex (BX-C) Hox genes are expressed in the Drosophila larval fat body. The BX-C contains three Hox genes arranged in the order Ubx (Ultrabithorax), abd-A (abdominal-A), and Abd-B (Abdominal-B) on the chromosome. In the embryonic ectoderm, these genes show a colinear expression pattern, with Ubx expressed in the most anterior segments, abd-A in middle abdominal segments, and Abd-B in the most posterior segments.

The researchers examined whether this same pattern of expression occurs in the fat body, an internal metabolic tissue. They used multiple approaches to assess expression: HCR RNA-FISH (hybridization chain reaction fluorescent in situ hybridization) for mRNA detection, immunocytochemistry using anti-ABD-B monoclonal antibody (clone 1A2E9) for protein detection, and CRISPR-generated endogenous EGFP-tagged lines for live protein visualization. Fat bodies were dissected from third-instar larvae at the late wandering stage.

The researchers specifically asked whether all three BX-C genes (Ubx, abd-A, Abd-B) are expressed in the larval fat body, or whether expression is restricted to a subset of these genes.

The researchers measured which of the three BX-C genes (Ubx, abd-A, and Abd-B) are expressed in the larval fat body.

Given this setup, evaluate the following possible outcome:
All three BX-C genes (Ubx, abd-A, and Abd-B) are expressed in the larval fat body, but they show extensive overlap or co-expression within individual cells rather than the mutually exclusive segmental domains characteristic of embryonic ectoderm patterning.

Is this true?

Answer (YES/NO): NO